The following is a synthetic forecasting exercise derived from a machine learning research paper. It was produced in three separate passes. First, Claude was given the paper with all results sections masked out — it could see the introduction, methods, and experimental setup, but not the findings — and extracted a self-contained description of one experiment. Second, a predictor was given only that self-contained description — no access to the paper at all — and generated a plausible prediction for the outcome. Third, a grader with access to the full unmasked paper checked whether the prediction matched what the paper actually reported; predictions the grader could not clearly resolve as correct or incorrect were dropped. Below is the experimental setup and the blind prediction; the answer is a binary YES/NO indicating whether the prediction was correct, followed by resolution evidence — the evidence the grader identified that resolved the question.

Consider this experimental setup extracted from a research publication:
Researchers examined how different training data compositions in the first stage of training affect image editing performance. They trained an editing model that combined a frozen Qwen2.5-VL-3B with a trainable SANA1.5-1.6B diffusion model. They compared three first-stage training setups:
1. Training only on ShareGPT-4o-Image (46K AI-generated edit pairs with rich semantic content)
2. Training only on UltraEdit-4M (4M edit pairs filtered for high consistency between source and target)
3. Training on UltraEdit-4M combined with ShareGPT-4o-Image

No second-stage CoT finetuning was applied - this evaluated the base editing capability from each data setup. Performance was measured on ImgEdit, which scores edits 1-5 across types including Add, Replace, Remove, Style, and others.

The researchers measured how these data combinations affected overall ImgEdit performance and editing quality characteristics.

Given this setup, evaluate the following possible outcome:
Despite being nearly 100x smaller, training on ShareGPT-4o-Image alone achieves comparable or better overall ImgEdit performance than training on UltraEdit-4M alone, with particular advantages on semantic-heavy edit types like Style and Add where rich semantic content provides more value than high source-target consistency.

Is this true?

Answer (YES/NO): NO